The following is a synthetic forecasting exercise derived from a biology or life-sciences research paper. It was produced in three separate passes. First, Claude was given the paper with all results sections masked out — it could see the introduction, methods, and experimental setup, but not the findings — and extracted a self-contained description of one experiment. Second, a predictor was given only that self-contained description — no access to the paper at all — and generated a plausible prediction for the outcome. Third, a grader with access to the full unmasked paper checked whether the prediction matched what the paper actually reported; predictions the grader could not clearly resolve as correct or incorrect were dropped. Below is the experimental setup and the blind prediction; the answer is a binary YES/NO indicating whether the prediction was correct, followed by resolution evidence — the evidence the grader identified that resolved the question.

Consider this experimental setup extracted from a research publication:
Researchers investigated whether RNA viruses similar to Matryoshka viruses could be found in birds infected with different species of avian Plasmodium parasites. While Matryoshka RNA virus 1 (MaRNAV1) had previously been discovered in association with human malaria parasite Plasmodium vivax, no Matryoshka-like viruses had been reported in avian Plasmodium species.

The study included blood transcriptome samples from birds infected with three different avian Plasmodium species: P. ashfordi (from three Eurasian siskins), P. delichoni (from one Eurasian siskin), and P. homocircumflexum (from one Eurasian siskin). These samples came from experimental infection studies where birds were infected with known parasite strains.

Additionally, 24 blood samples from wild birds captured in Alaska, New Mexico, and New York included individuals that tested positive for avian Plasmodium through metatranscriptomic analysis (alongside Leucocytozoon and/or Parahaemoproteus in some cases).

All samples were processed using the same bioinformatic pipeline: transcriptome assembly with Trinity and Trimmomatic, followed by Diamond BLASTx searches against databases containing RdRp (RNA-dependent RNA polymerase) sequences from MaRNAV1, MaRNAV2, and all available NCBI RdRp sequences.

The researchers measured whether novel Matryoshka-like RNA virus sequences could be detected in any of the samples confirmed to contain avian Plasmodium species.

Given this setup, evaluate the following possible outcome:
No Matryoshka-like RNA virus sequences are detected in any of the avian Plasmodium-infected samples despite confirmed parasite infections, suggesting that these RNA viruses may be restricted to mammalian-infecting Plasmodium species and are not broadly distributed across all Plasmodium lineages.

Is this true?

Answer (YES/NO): NO